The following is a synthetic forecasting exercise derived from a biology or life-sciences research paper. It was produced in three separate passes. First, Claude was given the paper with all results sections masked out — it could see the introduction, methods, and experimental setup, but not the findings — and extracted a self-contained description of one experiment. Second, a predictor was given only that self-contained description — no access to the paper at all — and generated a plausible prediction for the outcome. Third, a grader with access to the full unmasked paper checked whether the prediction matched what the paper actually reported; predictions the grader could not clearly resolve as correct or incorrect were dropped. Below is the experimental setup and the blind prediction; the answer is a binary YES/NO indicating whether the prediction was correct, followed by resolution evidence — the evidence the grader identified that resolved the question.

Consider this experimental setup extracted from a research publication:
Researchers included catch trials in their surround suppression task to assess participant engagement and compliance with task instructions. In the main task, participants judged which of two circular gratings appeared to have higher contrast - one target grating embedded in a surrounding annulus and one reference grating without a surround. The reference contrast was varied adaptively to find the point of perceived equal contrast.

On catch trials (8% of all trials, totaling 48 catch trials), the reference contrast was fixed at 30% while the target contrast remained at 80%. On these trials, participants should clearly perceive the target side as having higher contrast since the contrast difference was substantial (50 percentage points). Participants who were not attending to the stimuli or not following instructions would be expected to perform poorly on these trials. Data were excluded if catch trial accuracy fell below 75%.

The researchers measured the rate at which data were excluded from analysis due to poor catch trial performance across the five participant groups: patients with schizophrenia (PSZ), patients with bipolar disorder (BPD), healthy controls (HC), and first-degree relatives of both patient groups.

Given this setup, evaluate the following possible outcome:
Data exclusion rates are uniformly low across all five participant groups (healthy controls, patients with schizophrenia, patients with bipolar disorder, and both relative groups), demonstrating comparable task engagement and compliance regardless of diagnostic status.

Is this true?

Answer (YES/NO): NO